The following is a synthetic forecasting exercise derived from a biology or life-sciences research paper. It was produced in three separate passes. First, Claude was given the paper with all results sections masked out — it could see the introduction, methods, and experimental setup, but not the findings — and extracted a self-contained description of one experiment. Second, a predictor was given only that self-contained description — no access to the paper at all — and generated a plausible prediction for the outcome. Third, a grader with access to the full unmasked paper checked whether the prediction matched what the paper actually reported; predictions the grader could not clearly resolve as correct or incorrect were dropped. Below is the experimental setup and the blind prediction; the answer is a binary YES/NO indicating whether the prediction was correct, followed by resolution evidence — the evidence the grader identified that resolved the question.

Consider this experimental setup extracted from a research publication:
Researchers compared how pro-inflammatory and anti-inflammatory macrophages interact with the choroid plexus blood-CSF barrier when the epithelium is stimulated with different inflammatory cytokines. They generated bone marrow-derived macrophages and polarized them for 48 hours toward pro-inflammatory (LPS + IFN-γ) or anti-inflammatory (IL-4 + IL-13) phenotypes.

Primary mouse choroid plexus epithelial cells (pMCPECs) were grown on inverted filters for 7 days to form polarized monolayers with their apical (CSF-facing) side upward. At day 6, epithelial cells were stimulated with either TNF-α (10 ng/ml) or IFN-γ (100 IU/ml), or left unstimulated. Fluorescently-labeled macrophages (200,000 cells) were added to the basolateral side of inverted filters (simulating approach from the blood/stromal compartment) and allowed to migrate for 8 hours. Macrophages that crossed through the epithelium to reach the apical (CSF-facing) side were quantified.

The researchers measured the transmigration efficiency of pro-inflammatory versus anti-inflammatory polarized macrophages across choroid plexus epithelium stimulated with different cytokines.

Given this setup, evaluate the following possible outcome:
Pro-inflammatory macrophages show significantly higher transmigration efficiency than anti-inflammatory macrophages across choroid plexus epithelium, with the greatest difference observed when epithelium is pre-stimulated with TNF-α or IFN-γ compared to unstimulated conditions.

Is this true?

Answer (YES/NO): NO